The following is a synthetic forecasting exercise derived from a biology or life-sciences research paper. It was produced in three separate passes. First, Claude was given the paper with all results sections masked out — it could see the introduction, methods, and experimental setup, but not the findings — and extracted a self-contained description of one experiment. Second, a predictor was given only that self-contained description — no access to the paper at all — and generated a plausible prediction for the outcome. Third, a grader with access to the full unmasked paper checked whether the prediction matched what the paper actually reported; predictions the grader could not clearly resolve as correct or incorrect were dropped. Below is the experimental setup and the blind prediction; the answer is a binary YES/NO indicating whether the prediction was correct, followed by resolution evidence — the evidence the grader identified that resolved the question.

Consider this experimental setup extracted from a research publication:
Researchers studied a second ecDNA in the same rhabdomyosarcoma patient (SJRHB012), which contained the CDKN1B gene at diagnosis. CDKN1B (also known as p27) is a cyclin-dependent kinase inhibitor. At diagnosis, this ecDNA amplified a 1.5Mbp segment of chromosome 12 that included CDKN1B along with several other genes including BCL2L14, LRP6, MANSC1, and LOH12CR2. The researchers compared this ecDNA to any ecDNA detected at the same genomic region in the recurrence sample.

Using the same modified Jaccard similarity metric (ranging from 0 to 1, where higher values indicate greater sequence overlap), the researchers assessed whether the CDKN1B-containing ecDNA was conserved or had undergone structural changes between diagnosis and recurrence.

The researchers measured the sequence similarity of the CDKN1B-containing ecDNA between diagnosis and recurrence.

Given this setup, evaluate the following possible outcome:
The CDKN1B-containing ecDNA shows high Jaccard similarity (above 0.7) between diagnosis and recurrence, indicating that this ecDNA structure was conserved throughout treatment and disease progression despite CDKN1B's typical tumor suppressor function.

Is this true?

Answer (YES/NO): NO